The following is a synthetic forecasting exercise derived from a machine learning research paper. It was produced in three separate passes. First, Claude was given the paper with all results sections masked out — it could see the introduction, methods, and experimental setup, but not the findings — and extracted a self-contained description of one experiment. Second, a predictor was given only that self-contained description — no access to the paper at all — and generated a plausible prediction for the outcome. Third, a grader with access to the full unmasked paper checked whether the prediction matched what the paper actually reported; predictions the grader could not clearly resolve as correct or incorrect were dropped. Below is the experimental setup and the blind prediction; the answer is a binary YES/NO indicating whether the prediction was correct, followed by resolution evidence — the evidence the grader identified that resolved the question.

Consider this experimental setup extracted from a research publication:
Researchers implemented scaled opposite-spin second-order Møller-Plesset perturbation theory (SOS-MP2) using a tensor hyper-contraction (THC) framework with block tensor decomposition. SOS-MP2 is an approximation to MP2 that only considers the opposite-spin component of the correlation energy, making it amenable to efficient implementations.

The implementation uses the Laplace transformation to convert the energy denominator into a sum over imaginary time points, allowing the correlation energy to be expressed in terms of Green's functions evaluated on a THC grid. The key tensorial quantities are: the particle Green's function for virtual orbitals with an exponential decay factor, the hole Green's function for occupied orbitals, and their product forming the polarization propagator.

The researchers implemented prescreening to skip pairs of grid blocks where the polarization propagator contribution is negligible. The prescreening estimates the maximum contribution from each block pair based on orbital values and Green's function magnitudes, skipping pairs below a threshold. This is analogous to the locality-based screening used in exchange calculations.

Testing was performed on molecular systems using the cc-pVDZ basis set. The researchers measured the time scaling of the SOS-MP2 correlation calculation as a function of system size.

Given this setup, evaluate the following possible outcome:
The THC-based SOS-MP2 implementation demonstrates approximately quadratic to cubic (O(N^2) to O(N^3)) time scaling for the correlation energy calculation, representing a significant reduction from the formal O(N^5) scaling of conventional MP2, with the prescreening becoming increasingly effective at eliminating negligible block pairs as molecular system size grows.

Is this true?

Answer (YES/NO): YES